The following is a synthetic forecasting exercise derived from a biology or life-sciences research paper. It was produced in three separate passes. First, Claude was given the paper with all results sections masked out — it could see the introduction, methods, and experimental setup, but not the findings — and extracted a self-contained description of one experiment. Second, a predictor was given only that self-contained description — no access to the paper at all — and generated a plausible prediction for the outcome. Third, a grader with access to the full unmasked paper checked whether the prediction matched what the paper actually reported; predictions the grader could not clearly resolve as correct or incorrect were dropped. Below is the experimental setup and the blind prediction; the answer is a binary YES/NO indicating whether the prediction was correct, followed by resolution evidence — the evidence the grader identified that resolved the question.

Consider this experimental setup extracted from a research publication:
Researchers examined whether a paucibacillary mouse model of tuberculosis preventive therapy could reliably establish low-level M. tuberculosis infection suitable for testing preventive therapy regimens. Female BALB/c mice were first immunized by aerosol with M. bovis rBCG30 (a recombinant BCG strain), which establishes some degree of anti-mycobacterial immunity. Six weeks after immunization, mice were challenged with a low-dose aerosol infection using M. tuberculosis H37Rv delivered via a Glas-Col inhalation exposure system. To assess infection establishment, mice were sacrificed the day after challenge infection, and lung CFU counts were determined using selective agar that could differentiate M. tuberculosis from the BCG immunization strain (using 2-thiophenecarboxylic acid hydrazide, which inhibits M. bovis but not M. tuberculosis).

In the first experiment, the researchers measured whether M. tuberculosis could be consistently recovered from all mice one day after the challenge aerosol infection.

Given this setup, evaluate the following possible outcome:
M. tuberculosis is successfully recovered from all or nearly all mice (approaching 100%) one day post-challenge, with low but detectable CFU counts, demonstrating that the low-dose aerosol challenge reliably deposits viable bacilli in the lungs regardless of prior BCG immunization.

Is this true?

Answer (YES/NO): NO